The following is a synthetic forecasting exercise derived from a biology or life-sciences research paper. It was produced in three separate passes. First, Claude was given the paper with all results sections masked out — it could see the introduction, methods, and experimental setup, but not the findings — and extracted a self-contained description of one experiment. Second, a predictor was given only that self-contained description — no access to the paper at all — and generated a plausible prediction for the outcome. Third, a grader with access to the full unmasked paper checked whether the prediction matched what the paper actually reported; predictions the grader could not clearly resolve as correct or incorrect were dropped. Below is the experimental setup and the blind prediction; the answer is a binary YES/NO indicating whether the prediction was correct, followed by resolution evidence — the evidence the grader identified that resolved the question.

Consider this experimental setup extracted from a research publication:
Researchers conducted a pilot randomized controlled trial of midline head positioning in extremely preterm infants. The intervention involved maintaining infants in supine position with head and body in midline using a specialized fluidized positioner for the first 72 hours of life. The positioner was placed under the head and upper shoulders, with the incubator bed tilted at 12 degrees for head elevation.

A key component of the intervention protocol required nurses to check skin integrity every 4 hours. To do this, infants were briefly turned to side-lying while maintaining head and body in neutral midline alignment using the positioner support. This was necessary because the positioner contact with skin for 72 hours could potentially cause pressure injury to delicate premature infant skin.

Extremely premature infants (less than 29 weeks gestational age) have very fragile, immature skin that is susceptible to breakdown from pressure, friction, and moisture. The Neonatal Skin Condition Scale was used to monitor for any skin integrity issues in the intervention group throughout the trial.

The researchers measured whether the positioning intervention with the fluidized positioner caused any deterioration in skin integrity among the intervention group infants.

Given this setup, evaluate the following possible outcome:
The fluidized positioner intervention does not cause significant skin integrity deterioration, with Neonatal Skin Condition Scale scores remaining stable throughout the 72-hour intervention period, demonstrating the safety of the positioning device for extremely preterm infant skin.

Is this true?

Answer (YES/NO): YES